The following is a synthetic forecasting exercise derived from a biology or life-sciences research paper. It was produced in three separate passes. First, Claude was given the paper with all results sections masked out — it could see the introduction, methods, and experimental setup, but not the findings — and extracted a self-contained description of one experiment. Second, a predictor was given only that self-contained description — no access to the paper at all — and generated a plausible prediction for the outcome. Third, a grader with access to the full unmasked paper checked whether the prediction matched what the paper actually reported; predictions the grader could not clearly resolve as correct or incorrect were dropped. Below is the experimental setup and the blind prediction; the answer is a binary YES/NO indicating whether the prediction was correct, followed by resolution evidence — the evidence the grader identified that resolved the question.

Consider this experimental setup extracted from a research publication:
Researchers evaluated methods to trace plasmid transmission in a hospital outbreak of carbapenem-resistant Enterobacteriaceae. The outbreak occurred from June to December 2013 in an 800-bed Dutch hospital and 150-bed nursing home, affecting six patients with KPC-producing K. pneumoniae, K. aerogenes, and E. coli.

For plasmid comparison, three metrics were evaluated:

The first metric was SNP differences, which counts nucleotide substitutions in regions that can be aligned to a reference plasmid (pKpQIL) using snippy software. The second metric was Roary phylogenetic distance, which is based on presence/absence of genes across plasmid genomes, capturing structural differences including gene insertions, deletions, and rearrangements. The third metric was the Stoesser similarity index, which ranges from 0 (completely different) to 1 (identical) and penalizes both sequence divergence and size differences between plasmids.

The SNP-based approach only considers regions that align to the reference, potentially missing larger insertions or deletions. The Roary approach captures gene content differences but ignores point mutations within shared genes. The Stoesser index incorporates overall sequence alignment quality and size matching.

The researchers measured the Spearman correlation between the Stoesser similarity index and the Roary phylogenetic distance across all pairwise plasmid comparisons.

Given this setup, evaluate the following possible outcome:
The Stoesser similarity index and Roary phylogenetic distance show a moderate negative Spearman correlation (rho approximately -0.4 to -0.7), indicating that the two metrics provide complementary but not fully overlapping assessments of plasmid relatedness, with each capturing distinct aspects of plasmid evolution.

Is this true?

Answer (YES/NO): NO